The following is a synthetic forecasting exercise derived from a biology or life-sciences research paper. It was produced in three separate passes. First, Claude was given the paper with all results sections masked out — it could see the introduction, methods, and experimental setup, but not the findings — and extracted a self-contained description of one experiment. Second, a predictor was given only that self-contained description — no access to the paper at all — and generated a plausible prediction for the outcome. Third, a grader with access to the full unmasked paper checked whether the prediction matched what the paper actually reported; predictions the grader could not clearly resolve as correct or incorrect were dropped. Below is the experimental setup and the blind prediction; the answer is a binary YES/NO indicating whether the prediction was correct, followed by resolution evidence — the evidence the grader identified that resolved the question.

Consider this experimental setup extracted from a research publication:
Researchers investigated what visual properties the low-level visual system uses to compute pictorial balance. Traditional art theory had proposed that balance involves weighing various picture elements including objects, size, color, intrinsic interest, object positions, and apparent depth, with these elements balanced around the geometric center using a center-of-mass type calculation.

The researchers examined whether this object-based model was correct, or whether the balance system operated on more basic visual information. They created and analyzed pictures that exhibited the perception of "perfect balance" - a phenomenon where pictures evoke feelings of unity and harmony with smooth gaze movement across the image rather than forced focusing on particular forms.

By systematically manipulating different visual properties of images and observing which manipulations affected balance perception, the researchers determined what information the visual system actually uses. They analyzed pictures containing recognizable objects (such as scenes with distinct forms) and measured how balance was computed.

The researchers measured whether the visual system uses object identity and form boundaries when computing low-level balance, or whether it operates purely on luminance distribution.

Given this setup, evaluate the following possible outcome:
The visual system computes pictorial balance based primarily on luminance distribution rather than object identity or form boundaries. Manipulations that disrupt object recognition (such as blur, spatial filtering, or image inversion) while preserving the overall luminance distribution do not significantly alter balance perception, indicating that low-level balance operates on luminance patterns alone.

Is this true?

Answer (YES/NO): YES